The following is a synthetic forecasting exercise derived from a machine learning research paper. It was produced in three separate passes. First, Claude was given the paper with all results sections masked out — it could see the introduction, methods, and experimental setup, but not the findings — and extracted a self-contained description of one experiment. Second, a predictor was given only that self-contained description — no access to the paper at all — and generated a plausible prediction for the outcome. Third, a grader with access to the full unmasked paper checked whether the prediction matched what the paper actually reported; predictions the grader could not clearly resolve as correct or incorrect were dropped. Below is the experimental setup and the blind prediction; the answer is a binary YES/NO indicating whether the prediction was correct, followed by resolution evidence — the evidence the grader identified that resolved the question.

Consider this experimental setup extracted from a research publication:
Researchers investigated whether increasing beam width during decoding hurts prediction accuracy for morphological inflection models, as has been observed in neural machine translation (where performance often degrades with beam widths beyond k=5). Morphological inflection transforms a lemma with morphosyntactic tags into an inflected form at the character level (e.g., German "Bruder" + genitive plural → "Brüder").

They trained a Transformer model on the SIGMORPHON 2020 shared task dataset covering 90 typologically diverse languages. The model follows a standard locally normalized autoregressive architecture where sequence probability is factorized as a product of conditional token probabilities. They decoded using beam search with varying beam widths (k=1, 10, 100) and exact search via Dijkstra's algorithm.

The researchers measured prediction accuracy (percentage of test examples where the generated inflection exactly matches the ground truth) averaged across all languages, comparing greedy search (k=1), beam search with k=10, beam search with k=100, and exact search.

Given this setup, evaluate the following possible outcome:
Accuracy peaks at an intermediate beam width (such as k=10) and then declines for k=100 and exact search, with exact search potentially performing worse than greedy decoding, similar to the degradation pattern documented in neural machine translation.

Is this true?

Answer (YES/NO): NO